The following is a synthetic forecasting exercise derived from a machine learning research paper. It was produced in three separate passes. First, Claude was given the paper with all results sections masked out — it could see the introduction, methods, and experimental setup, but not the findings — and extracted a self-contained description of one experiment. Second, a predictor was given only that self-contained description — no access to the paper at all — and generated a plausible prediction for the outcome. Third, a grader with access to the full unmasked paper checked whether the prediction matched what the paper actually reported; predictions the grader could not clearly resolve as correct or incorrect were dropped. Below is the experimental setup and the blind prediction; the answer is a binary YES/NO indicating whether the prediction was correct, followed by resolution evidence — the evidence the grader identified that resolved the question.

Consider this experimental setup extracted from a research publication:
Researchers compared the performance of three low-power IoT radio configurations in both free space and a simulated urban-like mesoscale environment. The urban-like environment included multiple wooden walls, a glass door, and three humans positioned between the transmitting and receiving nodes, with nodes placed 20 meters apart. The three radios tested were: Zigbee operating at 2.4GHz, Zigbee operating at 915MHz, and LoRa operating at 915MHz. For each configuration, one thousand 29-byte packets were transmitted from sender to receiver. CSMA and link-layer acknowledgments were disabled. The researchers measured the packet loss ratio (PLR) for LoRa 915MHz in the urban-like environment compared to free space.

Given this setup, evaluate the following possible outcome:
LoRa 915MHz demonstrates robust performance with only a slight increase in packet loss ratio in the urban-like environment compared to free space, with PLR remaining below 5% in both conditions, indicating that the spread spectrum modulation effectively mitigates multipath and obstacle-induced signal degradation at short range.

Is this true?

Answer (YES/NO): NO